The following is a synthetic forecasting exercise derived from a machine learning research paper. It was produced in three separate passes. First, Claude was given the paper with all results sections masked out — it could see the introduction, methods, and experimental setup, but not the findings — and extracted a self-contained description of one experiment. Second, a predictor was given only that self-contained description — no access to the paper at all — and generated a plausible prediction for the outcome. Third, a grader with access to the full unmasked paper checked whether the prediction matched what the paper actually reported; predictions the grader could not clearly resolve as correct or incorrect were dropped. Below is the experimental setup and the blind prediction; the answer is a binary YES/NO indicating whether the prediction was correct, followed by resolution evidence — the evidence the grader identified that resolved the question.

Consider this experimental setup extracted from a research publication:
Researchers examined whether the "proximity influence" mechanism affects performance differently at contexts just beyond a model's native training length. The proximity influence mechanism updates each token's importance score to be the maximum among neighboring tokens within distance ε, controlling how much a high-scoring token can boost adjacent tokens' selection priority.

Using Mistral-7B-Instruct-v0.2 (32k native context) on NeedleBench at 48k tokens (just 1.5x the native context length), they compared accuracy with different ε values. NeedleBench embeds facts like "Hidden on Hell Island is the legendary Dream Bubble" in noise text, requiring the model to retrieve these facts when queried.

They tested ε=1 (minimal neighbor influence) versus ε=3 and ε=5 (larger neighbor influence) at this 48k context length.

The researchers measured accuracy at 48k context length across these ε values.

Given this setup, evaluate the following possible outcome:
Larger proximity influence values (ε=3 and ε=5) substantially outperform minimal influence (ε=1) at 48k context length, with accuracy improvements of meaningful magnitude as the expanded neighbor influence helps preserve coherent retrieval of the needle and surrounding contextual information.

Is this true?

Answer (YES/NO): NO